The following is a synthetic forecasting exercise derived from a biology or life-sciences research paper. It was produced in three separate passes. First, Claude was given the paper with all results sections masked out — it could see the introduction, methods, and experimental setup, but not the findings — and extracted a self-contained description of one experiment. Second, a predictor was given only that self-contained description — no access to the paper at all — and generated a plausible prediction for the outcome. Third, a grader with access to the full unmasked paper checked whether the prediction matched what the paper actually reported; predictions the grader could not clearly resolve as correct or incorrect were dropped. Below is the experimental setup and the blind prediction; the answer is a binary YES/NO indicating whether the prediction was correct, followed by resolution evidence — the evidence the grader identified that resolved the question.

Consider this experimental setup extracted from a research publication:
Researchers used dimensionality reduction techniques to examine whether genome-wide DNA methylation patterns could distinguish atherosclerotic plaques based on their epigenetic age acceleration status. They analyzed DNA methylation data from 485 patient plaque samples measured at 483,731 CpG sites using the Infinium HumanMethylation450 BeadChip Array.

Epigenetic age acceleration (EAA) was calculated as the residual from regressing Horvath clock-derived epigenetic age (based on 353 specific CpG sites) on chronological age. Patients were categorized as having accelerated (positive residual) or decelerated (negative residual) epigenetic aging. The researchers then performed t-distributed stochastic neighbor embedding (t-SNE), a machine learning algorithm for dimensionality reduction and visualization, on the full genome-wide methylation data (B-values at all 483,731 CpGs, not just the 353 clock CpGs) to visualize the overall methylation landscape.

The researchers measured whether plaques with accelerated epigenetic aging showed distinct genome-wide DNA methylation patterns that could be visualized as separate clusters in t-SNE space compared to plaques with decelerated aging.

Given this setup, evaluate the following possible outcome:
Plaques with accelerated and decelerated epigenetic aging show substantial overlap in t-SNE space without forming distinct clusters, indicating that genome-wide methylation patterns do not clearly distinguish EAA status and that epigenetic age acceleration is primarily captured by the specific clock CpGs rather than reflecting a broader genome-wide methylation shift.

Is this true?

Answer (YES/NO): NO